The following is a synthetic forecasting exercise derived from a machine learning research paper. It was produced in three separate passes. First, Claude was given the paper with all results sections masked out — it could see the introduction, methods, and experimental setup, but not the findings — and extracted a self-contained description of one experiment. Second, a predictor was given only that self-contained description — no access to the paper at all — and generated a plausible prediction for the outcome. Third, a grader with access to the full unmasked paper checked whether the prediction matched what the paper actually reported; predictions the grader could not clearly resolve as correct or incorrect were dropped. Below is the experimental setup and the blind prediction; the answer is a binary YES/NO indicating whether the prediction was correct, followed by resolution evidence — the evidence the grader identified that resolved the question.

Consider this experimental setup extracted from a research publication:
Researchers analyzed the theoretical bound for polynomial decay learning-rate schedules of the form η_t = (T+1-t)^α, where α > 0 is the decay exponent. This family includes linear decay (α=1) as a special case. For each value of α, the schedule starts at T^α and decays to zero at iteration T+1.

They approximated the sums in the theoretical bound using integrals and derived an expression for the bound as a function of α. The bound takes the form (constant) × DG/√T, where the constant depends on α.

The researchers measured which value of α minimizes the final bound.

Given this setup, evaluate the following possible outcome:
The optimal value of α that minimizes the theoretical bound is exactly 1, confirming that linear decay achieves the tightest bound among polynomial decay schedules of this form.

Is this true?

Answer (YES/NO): YES